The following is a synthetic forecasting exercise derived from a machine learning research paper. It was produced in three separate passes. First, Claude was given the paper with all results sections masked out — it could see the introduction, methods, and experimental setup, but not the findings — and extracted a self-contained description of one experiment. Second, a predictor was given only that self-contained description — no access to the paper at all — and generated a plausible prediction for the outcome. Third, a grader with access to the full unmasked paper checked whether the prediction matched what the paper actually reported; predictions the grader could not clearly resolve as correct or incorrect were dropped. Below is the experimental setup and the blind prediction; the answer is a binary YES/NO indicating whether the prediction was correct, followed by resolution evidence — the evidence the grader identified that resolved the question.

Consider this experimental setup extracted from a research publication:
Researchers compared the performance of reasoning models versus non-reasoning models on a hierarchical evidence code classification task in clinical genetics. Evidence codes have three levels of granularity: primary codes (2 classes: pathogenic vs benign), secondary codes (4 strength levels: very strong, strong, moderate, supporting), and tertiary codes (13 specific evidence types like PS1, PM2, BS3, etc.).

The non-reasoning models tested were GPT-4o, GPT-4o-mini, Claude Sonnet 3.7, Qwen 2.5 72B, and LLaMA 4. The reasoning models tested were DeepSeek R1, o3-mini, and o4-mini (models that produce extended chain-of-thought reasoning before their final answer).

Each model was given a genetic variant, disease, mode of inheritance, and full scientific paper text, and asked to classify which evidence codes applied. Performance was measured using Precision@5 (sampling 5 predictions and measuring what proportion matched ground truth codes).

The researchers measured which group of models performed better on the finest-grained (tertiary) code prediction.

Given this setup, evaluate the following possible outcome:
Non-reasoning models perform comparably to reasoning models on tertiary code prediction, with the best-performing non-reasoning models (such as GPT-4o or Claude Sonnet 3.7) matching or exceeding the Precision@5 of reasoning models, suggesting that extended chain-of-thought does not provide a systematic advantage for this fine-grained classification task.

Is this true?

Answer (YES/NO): NO